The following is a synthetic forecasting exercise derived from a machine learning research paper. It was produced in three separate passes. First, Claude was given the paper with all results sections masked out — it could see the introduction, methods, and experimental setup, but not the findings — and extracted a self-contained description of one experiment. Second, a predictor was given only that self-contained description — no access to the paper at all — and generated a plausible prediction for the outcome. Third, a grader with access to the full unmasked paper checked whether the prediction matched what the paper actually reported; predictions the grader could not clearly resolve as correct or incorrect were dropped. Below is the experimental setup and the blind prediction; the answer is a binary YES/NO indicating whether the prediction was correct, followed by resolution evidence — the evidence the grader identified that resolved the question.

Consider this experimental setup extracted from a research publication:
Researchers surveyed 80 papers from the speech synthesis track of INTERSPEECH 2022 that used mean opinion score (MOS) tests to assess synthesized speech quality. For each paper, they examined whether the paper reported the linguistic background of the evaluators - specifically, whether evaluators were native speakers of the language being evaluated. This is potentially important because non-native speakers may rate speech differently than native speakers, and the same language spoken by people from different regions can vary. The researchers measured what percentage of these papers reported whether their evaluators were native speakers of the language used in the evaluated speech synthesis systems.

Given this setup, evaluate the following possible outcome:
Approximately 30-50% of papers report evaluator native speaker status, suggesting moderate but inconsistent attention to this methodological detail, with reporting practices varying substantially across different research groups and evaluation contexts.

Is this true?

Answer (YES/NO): YES